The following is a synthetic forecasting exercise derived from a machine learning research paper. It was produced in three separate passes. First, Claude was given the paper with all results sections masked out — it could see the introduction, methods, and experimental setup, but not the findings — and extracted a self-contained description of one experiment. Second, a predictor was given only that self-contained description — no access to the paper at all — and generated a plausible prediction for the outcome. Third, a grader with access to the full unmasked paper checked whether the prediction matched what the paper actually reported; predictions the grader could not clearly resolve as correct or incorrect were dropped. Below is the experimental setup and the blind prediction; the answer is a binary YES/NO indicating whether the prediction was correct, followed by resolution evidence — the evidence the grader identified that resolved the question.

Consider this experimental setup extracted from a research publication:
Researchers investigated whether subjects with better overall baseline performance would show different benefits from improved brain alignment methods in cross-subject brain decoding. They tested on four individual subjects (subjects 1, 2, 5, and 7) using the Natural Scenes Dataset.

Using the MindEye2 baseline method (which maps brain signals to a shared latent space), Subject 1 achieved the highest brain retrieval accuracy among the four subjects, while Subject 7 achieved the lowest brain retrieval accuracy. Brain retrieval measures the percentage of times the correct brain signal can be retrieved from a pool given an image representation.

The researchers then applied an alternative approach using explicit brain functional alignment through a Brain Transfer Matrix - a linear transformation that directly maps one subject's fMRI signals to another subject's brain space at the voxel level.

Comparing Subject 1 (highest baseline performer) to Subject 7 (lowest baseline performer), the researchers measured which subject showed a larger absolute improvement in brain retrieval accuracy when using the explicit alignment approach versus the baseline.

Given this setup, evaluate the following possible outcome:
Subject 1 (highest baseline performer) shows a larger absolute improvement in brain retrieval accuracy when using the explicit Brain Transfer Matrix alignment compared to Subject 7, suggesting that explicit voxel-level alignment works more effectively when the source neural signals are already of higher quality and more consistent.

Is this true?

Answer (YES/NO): NO